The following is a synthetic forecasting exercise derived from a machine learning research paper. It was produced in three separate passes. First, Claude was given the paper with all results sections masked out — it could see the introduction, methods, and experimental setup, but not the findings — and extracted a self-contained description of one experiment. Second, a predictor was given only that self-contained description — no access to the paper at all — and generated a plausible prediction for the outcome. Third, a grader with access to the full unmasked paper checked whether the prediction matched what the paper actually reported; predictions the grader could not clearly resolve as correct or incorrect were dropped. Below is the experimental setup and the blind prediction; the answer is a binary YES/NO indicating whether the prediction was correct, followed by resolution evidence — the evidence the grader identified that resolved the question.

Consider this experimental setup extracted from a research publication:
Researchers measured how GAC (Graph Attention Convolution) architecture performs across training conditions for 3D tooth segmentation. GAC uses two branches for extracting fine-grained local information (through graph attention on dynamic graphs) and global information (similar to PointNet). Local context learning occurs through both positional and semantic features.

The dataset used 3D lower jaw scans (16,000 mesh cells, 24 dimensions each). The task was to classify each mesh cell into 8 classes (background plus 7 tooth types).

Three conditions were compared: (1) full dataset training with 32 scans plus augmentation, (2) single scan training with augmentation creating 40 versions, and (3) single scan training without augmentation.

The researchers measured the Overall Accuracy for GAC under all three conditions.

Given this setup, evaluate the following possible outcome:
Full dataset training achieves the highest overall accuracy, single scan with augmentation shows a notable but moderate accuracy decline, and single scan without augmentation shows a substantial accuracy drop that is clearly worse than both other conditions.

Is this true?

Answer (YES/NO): YES